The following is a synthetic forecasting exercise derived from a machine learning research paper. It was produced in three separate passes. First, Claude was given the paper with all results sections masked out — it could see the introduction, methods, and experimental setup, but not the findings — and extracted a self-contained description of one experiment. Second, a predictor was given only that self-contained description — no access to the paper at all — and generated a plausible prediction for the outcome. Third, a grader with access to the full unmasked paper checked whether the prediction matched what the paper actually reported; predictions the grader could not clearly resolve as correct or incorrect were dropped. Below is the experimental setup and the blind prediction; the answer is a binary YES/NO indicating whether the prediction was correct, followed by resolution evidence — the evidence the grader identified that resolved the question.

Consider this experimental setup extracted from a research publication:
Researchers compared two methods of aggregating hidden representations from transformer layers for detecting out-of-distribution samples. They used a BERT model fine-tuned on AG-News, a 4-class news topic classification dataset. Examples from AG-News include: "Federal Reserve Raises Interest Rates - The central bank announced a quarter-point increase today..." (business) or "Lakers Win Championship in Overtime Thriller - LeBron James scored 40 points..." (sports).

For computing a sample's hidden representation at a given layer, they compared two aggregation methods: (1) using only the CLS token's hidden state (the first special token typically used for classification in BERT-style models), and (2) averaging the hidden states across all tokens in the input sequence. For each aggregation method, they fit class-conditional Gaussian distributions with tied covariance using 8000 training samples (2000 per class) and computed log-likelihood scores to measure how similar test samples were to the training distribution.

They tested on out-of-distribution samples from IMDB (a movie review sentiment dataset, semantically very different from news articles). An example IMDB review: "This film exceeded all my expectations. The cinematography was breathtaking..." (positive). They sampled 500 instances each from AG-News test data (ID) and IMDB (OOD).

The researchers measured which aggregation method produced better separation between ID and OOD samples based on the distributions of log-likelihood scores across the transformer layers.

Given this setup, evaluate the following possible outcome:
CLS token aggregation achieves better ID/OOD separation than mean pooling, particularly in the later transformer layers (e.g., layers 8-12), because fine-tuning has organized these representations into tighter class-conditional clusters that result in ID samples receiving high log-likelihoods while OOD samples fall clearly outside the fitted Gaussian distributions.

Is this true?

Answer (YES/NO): NO